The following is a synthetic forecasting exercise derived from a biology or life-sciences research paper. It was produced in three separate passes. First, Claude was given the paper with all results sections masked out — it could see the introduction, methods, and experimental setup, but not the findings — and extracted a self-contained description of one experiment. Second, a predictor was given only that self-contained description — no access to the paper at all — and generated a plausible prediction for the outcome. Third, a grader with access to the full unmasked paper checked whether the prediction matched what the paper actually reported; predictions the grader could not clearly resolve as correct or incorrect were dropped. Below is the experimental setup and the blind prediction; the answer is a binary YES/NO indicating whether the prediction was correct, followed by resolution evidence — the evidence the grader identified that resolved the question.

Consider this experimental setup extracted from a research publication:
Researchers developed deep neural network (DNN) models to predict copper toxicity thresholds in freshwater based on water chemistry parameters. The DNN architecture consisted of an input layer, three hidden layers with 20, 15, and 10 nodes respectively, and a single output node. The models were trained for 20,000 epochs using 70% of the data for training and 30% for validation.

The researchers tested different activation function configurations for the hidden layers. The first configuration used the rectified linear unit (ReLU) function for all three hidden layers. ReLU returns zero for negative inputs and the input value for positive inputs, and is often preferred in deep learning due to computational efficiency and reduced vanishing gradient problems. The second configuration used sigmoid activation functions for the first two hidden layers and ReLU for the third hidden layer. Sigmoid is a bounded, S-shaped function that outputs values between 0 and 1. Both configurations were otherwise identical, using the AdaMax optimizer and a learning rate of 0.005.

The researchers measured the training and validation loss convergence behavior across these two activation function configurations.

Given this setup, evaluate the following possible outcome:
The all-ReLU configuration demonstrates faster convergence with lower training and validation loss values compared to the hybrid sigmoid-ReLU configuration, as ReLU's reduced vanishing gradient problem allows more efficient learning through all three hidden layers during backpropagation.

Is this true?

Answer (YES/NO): NO